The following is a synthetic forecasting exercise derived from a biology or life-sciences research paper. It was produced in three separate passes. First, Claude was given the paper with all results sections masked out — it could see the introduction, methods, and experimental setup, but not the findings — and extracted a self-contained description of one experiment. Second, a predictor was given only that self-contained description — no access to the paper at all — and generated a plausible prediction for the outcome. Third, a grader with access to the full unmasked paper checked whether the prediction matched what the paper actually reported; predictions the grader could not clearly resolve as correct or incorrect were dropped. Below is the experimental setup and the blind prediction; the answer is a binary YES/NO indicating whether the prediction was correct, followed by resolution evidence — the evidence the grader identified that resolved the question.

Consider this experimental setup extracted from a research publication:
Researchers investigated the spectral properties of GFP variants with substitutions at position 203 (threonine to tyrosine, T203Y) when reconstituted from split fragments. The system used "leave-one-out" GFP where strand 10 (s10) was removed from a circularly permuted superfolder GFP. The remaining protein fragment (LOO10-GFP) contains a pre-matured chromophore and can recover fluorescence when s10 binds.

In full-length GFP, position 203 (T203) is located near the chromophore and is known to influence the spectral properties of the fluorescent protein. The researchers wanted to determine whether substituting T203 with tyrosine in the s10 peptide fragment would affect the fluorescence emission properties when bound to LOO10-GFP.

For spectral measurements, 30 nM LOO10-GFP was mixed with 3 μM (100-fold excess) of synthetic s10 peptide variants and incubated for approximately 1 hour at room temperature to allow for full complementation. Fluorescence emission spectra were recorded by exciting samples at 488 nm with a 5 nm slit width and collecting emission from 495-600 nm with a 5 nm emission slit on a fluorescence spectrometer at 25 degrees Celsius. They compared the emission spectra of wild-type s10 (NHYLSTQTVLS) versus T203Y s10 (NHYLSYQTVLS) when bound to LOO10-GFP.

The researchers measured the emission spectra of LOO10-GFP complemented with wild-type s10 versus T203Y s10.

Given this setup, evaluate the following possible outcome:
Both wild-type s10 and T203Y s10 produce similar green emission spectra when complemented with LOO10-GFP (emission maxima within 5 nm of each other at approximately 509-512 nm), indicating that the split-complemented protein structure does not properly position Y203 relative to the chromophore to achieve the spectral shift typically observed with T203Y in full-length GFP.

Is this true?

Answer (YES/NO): NO